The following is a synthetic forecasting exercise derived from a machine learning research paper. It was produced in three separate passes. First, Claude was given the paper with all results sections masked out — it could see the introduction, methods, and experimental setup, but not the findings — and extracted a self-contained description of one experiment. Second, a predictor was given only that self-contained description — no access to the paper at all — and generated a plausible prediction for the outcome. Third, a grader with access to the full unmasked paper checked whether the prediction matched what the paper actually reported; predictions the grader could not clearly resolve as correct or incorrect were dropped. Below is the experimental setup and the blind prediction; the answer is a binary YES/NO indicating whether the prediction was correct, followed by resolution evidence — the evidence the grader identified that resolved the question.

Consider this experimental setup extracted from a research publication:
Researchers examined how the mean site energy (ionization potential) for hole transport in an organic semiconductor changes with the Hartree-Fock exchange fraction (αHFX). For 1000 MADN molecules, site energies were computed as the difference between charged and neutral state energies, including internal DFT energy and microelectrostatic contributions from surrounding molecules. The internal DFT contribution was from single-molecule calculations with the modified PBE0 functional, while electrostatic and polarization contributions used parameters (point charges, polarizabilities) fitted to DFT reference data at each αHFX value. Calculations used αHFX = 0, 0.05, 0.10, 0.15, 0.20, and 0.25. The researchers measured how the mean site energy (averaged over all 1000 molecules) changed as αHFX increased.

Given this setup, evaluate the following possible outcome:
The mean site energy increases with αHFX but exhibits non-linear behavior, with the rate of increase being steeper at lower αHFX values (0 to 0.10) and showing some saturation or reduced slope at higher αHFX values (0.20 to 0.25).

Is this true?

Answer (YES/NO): NO